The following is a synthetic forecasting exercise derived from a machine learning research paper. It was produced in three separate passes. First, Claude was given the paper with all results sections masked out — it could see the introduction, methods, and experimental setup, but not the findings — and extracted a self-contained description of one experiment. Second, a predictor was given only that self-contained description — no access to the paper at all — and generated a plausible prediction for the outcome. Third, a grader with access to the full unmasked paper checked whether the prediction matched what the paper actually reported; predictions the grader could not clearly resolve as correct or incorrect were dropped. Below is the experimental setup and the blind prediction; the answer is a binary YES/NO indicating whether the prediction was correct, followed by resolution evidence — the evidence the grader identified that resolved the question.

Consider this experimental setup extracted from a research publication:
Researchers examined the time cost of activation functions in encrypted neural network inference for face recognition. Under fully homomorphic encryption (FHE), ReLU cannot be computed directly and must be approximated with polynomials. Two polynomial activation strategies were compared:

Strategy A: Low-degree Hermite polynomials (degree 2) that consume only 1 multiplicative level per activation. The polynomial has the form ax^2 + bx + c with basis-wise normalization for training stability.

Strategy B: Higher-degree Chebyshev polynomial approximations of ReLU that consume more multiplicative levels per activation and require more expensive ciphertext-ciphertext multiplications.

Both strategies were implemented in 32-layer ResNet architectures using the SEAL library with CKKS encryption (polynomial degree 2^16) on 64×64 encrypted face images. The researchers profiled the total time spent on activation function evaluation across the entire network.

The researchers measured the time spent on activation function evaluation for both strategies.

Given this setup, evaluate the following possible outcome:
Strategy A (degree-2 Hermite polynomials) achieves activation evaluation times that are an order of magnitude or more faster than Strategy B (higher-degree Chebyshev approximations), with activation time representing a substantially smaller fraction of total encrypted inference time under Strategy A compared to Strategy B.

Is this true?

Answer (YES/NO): YES